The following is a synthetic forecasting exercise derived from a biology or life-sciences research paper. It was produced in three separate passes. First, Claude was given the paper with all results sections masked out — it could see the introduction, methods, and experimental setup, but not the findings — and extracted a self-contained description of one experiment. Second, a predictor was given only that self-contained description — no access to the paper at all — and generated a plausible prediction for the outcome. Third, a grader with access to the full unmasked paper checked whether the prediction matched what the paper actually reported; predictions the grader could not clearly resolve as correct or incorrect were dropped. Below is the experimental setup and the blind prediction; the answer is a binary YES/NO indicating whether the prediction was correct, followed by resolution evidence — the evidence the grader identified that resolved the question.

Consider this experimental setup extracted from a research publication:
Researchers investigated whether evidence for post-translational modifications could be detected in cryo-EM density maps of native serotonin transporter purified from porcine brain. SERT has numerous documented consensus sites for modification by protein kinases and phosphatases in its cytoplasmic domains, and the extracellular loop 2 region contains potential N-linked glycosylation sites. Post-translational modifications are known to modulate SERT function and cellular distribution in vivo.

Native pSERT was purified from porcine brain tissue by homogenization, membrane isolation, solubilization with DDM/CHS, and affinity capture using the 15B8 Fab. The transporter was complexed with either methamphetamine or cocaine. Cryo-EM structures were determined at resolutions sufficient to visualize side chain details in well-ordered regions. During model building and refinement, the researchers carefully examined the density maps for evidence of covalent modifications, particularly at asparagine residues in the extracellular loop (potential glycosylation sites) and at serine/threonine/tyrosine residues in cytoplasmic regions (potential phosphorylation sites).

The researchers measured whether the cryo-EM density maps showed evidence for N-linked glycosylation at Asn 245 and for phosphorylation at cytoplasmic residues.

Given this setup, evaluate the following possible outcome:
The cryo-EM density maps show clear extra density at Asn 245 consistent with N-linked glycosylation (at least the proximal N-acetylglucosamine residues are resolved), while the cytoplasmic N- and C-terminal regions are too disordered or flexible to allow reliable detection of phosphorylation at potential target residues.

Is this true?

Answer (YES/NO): YES